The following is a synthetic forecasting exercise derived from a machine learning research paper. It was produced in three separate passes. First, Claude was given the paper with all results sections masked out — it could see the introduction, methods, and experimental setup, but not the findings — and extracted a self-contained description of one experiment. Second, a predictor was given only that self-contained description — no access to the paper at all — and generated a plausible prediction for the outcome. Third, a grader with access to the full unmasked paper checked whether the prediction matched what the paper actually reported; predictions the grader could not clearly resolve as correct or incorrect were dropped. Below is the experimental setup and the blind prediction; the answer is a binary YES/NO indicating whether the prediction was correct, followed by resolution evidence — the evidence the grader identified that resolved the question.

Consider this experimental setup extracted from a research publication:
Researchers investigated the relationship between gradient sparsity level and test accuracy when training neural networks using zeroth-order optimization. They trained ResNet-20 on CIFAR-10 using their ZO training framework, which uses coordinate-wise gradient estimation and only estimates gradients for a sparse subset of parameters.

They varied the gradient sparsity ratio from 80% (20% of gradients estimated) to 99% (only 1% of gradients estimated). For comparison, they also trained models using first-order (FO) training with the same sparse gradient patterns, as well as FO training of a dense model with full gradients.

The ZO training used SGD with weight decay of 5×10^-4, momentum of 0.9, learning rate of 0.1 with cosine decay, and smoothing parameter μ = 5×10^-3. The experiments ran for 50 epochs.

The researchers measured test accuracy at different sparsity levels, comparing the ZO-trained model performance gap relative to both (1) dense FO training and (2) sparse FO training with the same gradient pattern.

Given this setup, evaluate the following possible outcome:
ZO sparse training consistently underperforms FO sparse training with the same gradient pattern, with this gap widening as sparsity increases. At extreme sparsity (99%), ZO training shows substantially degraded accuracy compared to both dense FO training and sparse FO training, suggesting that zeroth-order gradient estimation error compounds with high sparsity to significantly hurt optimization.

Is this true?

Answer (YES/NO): NO